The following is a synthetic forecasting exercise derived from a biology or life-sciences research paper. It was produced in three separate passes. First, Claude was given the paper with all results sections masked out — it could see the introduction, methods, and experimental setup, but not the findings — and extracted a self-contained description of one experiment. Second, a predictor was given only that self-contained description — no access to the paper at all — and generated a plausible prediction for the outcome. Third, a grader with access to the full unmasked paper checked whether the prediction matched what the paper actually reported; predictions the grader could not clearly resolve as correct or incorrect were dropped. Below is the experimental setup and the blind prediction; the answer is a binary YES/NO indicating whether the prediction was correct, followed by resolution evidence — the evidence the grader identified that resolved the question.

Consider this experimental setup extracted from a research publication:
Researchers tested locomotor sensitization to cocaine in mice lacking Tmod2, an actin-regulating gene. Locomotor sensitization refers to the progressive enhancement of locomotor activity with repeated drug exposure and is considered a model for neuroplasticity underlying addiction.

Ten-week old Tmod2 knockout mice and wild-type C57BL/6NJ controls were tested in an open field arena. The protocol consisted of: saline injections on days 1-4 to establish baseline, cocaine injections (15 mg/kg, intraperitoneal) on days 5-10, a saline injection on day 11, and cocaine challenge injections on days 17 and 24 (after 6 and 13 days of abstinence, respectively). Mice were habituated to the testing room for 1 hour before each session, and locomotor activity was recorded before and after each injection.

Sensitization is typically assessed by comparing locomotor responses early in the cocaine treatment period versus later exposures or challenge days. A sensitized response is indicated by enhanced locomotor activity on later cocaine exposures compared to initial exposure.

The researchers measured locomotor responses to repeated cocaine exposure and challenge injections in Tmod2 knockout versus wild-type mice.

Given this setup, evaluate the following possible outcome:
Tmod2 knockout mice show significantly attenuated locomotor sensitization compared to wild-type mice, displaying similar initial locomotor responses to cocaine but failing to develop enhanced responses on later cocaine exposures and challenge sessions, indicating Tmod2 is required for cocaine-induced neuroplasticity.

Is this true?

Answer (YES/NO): YES